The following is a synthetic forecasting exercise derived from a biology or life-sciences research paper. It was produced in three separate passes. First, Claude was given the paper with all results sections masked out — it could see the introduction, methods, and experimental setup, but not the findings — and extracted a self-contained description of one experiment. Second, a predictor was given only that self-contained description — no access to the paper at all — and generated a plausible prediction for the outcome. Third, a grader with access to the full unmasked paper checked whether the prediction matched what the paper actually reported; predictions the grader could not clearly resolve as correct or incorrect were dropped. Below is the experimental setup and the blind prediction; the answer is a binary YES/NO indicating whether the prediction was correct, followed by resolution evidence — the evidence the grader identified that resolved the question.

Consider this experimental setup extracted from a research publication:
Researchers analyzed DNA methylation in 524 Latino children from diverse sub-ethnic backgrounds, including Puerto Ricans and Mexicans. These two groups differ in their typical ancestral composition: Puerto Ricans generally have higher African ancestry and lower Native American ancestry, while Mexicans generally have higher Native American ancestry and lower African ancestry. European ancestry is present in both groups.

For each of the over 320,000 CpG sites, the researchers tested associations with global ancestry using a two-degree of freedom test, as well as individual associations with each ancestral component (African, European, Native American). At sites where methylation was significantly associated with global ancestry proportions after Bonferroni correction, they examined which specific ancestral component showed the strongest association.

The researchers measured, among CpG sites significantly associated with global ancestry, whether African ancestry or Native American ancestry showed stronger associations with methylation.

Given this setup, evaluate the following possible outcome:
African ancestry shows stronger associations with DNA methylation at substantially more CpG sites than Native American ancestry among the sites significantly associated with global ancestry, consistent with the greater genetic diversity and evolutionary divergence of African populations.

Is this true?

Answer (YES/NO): NO